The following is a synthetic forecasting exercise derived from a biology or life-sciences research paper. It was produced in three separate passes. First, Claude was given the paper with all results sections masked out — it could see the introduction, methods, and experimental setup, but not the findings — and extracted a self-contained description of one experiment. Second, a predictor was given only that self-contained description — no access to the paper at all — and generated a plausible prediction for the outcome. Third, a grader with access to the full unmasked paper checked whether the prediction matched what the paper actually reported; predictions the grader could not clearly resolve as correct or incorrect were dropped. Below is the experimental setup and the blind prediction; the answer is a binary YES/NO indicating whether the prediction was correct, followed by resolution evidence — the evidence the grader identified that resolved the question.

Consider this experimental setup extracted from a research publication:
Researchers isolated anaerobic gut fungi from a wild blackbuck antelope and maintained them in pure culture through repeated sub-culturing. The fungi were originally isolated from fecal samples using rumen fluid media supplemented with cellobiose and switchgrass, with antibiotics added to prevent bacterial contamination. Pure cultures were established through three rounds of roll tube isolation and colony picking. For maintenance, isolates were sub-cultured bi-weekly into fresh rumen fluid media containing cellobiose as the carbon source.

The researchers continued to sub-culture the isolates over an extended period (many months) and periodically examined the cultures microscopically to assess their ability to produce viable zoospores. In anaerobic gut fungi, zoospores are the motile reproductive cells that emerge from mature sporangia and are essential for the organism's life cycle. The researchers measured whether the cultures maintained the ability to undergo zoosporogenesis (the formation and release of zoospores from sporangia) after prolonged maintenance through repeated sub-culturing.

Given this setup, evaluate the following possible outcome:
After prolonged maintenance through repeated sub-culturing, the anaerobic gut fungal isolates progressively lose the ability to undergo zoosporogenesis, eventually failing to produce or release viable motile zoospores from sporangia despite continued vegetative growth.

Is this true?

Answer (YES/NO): YES